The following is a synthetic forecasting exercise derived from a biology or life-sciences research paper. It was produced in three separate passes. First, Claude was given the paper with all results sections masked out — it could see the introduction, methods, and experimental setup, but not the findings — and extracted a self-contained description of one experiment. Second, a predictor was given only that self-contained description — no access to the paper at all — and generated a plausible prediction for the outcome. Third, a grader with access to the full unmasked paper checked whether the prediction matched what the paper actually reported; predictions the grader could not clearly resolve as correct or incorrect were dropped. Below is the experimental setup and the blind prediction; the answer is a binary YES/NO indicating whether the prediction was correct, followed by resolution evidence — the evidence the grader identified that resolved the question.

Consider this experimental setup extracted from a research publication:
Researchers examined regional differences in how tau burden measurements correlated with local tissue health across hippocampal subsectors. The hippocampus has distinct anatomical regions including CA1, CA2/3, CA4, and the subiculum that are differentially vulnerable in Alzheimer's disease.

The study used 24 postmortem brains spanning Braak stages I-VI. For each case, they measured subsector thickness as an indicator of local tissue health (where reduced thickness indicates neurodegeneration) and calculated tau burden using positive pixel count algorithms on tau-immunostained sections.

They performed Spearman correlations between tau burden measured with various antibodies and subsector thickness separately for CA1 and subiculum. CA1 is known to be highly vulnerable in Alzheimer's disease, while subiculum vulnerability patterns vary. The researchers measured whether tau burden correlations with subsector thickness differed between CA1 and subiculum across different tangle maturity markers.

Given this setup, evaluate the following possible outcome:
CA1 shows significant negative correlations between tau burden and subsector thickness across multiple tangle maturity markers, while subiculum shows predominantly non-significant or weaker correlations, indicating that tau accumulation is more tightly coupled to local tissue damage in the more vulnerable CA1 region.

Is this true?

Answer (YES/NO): NO